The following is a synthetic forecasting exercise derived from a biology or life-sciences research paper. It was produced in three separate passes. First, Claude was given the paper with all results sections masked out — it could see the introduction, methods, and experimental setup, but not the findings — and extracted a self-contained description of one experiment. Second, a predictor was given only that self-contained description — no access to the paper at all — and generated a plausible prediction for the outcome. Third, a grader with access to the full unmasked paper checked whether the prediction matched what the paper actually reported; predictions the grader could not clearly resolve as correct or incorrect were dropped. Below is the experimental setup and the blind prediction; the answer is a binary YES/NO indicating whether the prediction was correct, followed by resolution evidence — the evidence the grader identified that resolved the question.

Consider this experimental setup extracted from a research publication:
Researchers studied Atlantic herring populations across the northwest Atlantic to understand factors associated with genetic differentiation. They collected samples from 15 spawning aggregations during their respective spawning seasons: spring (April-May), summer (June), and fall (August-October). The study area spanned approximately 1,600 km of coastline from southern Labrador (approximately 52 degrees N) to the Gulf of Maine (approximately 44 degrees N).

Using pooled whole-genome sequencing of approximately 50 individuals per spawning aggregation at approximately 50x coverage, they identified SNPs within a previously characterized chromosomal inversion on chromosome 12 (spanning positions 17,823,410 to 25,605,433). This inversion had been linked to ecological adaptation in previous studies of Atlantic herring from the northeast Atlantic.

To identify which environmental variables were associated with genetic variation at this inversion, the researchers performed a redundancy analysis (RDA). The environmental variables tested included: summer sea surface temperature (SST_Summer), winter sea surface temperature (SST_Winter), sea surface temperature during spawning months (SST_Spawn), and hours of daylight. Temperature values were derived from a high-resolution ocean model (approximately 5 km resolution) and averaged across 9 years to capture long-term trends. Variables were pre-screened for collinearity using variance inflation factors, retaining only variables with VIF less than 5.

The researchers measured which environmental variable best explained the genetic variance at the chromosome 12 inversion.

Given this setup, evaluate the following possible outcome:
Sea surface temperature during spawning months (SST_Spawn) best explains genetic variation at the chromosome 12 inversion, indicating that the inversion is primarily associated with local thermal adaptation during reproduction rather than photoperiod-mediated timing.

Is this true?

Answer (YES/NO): NO